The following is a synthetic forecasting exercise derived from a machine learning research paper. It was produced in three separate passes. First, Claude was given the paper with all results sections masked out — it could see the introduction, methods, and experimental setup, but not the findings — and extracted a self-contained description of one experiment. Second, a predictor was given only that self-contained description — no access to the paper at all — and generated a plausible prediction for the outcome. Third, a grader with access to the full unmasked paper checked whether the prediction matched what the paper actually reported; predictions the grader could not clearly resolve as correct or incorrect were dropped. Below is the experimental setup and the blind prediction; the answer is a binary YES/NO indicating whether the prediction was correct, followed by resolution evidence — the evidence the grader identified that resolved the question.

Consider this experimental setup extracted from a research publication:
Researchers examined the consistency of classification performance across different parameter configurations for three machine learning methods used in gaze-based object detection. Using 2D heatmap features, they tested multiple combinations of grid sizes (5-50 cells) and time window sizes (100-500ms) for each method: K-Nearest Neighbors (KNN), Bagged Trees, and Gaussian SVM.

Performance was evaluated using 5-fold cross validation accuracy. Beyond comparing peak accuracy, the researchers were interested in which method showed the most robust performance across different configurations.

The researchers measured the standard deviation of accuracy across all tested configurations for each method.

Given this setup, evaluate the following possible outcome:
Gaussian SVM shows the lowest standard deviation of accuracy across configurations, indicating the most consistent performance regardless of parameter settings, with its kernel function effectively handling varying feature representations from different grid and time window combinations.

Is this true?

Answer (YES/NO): NO